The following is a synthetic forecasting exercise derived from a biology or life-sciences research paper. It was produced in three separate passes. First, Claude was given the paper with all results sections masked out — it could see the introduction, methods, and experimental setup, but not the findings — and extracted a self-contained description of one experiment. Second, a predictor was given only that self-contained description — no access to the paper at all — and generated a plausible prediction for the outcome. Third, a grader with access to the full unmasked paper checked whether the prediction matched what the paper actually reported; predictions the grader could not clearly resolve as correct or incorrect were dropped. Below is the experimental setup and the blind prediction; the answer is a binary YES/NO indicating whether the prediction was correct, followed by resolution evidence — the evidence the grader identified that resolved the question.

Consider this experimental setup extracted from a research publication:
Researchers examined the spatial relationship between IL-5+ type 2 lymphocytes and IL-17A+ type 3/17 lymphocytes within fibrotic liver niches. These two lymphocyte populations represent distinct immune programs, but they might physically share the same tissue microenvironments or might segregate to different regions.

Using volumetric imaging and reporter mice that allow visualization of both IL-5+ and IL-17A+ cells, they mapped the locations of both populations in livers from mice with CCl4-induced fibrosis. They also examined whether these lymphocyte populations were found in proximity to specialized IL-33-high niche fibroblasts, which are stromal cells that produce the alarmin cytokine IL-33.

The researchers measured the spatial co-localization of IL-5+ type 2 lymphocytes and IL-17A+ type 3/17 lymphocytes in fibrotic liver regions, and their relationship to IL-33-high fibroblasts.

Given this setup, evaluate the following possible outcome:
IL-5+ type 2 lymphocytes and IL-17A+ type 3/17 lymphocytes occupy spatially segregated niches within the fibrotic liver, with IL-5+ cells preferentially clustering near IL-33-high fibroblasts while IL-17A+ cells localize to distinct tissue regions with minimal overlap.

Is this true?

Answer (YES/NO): NO